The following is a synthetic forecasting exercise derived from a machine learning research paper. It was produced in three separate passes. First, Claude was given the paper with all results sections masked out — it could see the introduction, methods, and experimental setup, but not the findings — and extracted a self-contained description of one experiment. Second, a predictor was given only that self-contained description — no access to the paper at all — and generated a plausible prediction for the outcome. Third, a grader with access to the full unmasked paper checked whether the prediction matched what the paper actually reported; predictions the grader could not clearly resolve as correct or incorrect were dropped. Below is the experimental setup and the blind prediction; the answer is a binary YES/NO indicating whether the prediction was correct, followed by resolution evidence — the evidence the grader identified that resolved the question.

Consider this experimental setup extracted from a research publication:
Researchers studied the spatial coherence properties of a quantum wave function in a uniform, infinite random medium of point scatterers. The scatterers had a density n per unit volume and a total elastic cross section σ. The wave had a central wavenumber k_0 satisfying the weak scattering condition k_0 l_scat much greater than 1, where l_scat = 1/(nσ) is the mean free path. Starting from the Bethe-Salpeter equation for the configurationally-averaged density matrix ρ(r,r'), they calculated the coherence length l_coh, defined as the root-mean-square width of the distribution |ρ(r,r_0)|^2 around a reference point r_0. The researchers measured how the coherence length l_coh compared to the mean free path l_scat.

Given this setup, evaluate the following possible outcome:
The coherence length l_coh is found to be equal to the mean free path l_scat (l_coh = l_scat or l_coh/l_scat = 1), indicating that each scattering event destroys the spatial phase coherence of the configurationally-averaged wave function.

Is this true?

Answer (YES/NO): NO